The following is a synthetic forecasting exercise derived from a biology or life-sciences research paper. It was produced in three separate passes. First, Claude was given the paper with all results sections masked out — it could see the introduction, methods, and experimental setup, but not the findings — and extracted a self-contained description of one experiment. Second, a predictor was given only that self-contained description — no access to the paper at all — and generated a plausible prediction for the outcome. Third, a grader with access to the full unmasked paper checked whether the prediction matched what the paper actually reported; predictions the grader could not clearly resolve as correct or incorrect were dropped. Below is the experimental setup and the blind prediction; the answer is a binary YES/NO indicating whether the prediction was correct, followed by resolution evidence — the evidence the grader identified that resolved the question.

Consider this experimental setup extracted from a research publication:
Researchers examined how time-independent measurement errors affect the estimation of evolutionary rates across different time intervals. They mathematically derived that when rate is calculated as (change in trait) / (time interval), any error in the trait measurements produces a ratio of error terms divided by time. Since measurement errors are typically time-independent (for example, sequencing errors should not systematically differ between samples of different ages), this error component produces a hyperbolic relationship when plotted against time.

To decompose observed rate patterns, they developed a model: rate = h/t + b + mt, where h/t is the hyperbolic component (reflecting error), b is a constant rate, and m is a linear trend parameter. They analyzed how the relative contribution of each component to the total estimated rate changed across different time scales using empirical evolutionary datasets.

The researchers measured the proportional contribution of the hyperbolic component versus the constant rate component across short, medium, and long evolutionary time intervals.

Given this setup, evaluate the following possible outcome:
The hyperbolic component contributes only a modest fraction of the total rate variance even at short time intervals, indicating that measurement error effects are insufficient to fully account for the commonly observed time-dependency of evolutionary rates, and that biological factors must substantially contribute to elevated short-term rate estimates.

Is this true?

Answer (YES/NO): NO